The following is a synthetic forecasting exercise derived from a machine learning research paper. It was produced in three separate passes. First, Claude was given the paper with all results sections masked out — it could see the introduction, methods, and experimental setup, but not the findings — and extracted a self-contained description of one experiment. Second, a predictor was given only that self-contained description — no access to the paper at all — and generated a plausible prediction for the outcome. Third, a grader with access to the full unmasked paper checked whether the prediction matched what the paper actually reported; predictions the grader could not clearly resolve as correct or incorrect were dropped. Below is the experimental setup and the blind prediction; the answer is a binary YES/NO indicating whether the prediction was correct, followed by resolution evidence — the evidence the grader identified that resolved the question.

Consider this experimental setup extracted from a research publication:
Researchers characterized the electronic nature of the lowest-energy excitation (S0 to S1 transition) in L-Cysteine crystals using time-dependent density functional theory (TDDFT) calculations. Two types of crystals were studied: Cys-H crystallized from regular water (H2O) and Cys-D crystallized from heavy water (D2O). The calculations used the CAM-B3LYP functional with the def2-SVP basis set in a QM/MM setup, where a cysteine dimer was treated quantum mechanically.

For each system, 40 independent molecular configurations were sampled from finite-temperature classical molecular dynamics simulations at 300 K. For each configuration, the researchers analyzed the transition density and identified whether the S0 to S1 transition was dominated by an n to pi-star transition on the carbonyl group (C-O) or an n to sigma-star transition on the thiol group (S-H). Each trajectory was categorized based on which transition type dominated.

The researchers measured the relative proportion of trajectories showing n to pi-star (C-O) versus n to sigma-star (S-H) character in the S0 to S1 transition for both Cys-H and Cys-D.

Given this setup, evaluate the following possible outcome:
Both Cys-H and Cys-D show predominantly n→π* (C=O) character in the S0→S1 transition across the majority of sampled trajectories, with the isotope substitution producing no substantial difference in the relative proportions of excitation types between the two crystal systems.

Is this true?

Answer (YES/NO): NO